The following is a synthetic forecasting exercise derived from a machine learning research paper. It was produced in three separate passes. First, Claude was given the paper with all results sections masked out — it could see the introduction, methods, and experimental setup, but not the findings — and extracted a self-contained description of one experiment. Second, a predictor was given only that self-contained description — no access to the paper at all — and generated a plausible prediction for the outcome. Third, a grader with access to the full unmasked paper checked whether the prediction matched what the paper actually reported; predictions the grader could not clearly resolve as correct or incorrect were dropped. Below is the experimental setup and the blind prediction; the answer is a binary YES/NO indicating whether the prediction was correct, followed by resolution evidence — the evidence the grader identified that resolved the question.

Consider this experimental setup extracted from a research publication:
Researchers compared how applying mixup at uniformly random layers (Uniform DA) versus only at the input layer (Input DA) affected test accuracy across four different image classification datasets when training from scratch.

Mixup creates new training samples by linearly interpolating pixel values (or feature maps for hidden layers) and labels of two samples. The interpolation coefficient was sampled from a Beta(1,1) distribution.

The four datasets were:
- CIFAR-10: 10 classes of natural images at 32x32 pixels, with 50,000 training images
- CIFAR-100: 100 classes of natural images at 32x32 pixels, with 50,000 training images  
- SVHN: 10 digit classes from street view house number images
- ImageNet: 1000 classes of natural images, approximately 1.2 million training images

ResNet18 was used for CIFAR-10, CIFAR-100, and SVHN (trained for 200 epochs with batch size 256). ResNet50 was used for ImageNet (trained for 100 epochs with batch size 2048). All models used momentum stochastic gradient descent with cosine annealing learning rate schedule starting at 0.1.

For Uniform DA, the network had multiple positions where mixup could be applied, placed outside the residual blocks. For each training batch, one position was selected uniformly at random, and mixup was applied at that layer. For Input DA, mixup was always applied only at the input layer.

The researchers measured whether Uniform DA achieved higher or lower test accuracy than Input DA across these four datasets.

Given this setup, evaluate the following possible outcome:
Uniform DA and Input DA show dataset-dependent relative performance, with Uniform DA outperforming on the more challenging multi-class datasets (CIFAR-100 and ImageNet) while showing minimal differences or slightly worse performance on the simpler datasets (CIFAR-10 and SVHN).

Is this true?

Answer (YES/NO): NO